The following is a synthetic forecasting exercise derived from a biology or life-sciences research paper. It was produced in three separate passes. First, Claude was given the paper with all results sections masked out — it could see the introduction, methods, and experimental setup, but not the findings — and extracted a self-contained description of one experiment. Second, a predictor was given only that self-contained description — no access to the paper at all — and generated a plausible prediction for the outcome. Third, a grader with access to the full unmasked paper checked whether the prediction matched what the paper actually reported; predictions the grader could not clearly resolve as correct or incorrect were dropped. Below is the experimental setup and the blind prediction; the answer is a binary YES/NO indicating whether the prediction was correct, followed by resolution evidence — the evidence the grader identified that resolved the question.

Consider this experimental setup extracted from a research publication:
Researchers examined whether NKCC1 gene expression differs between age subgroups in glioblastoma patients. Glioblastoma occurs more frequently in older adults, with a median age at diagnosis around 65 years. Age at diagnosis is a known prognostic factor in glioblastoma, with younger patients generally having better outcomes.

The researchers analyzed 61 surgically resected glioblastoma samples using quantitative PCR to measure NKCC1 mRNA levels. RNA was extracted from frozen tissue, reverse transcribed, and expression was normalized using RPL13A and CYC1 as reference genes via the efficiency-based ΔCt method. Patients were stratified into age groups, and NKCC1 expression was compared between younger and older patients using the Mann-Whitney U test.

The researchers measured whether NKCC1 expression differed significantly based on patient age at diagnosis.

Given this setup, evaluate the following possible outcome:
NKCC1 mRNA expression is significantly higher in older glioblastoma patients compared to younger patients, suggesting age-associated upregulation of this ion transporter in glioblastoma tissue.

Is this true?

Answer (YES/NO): YES